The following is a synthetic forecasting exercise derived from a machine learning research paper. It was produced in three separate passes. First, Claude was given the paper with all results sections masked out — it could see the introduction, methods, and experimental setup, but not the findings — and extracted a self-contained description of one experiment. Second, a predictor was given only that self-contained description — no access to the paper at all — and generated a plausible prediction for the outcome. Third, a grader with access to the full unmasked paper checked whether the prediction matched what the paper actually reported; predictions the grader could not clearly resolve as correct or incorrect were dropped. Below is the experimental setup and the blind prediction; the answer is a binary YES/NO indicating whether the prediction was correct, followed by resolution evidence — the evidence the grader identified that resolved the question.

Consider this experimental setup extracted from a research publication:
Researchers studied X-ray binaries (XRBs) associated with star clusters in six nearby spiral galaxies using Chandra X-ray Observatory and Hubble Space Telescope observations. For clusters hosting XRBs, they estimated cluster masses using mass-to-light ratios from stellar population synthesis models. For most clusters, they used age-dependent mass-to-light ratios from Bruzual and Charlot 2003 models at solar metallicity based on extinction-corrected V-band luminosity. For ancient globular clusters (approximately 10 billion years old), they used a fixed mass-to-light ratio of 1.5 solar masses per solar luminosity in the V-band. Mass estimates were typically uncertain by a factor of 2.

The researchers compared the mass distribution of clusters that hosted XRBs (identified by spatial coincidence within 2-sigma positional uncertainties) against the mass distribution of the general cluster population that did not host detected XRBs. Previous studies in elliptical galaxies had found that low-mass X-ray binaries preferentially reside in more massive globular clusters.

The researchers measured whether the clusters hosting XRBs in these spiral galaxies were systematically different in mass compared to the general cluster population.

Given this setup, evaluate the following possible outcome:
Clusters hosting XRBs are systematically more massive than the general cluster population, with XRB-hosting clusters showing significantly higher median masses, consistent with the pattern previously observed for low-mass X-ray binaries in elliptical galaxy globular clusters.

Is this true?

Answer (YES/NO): YES